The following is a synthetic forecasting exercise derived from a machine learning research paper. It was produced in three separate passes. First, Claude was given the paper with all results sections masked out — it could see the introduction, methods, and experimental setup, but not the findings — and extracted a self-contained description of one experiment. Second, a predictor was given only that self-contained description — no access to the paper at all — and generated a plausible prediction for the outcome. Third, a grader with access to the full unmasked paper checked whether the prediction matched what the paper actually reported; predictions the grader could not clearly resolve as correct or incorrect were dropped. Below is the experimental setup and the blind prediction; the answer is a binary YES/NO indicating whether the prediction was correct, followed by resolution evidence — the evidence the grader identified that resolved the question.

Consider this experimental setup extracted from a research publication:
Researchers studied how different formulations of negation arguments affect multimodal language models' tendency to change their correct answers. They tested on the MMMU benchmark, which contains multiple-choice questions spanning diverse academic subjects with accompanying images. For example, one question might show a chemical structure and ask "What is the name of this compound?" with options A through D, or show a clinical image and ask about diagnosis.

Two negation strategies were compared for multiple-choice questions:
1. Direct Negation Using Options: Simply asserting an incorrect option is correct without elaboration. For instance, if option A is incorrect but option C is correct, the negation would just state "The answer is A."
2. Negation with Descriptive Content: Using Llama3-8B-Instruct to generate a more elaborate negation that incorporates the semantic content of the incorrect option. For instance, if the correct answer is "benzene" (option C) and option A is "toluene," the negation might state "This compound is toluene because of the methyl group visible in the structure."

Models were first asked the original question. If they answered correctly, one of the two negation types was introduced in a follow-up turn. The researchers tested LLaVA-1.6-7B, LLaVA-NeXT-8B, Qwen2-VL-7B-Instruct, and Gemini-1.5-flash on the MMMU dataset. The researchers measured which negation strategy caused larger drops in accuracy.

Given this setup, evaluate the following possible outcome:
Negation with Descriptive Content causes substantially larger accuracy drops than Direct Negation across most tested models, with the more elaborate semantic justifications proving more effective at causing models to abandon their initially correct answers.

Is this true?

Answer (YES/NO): NO